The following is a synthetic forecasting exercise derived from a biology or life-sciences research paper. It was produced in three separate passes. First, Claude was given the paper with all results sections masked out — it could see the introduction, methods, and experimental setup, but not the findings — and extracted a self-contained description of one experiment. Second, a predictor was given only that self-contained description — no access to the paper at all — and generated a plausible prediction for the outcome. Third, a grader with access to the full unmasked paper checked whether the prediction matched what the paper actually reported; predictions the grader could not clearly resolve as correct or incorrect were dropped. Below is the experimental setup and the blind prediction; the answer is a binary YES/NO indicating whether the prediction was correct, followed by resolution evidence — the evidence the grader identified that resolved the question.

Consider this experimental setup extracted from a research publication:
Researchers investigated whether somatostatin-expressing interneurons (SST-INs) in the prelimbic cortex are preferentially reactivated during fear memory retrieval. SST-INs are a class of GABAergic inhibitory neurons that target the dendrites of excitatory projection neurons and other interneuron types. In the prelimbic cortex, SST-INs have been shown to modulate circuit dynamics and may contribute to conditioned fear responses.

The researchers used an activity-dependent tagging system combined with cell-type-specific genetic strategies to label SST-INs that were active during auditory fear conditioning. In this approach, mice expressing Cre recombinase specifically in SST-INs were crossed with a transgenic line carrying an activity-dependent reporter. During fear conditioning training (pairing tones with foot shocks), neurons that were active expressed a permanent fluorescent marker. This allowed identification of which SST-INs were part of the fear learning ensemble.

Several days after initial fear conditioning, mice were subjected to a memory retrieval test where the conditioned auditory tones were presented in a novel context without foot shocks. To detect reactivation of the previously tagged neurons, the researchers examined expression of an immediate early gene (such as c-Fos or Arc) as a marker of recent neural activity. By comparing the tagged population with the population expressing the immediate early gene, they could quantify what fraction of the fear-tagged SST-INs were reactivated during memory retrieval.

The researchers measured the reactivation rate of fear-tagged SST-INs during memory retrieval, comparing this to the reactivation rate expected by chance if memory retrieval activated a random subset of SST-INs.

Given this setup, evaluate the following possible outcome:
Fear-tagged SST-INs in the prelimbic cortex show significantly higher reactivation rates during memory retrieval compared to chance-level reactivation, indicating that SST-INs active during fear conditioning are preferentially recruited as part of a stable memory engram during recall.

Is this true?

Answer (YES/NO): YES